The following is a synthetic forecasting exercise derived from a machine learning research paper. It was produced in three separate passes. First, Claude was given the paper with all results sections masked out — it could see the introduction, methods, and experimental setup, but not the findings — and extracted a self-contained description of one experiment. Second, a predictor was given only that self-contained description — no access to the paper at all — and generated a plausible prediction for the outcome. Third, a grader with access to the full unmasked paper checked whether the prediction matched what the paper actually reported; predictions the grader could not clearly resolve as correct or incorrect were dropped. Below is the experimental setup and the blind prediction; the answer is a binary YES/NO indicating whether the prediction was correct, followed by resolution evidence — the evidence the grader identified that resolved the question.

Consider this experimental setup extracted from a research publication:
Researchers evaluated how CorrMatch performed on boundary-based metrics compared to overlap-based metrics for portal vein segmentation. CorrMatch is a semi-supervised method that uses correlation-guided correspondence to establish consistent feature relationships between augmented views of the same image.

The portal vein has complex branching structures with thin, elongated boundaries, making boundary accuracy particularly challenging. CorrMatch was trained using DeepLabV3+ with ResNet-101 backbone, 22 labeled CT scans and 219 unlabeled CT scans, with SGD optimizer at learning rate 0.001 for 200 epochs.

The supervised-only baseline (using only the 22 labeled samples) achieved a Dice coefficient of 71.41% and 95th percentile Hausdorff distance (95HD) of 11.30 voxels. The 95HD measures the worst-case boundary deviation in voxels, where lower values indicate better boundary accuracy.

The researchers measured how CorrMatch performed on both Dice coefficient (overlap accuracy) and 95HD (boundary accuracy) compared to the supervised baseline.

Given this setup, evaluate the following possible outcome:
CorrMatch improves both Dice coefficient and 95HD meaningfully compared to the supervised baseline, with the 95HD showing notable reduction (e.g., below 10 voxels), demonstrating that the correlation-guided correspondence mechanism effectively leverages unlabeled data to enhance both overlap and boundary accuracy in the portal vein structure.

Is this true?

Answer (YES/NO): NO